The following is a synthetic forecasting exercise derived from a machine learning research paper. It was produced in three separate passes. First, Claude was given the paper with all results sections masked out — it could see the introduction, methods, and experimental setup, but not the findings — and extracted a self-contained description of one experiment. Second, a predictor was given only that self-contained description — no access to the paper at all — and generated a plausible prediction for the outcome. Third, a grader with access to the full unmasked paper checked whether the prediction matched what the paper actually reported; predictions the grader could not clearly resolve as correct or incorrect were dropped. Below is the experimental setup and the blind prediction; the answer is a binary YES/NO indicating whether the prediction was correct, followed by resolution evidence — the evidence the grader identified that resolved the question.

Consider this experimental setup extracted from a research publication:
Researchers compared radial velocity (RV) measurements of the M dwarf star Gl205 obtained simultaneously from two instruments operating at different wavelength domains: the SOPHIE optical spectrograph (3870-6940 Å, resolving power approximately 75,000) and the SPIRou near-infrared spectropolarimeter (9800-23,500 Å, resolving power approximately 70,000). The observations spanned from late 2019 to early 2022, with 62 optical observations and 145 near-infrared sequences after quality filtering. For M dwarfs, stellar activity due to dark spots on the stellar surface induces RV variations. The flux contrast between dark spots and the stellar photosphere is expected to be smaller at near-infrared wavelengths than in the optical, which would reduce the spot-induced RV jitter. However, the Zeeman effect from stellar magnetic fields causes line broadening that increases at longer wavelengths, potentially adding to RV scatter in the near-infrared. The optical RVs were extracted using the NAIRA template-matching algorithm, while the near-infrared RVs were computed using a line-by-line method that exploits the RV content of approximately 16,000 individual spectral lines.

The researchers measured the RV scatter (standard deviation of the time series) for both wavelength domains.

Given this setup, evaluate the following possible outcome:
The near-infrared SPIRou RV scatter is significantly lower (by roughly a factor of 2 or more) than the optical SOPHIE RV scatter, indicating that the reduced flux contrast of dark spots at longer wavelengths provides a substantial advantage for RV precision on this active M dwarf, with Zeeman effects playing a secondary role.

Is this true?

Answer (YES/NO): NO